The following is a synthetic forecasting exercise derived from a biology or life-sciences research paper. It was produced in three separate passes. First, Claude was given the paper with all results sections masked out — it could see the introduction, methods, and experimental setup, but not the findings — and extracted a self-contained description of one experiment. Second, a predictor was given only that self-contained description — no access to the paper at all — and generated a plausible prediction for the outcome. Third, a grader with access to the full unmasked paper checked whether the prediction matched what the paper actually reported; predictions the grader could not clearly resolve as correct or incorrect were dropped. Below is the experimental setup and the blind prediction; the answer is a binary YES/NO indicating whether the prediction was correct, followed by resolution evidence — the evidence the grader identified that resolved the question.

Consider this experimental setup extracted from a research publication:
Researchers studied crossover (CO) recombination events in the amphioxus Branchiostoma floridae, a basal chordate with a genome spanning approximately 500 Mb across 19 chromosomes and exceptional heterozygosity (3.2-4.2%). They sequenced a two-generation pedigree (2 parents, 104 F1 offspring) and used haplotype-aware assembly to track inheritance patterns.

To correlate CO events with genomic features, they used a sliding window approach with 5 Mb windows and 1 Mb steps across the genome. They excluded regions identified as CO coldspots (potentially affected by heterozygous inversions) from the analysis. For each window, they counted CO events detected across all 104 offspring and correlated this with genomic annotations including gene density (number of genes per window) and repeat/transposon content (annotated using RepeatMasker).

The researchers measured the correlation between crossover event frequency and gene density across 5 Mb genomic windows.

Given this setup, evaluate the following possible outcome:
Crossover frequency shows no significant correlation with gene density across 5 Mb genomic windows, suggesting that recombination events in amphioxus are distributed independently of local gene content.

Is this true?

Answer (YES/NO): NO